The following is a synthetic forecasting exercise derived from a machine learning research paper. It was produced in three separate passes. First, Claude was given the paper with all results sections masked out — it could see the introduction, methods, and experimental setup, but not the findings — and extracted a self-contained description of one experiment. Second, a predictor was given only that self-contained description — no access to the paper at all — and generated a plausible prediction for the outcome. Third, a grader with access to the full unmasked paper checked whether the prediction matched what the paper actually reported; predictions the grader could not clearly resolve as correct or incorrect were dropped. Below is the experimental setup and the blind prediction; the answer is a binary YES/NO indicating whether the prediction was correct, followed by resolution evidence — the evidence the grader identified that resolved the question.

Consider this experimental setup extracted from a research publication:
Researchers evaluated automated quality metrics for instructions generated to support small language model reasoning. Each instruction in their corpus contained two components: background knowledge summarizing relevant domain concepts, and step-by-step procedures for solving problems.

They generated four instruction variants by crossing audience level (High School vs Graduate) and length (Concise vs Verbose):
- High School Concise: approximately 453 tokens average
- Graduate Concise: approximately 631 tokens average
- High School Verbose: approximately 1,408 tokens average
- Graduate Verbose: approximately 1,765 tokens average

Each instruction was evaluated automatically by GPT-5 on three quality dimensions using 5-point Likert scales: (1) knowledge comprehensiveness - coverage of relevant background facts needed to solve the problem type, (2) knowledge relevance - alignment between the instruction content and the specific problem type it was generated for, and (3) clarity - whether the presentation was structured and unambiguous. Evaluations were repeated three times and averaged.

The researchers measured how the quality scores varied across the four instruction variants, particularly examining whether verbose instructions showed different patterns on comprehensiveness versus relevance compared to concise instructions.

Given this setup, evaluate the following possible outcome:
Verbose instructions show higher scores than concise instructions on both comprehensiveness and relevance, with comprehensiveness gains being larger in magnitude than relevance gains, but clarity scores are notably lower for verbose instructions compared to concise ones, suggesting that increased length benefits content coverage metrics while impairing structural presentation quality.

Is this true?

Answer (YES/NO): NO